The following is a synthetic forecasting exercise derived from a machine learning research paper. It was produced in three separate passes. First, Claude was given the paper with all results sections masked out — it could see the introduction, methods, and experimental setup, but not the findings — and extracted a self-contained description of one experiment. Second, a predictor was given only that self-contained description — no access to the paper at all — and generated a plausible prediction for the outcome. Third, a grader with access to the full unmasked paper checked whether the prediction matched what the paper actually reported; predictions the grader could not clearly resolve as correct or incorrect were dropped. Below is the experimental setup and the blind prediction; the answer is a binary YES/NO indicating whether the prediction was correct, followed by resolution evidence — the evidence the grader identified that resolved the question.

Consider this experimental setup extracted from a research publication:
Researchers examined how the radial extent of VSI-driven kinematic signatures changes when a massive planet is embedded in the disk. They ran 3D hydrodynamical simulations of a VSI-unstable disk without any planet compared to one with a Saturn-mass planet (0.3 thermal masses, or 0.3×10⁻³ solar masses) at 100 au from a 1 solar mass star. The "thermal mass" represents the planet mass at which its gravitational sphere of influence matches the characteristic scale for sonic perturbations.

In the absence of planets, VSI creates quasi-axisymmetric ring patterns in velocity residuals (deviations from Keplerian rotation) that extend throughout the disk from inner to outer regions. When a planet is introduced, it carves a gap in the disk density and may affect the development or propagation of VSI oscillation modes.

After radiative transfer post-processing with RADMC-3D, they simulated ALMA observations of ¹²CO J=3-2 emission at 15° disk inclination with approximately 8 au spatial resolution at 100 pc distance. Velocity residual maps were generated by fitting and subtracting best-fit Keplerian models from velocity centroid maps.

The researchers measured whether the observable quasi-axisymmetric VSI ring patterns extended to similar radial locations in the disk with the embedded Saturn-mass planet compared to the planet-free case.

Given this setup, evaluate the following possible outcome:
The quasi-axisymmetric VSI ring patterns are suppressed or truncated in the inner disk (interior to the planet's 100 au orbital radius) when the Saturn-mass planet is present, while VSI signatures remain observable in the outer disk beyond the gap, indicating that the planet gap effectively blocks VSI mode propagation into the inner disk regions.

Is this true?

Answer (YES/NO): YES